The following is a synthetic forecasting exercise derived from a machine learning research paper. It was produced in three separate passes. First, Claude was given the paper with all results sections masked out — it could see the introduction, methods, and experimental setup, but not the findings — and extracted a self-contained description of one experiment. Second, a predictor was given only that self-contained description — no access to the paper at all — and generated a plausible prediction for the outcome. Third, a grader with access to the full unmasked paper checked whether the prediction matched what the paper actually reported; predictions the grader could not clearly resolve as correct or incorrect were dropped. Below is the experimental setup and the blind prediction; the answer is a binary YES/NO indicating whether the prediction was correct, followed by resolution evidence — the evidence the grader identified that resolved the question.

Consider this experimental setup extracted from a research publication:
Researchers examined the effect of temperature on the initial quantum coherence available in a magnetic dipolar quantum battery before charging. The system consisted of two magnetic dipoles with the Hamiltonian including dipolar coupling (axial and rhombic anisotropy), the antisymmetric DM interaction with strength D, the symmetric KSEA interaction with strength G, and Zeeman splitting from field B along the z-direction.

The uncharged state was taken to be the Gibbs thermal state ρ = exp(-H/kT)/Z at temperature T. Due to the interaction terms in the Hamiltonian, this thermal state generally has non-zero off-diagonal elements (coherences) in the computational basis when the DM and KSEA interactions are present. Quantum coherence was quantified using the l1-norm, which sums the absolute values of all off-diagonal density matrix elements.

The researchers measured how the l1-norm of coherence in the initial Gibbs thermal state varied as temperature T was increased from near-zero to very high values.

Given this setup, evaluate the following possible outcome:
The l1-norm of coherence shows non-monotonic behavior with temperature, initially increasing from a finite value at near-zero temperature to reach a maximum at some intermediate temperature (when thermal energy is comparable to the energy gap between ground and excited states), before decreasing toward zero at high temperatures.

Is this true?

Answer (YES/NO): NO